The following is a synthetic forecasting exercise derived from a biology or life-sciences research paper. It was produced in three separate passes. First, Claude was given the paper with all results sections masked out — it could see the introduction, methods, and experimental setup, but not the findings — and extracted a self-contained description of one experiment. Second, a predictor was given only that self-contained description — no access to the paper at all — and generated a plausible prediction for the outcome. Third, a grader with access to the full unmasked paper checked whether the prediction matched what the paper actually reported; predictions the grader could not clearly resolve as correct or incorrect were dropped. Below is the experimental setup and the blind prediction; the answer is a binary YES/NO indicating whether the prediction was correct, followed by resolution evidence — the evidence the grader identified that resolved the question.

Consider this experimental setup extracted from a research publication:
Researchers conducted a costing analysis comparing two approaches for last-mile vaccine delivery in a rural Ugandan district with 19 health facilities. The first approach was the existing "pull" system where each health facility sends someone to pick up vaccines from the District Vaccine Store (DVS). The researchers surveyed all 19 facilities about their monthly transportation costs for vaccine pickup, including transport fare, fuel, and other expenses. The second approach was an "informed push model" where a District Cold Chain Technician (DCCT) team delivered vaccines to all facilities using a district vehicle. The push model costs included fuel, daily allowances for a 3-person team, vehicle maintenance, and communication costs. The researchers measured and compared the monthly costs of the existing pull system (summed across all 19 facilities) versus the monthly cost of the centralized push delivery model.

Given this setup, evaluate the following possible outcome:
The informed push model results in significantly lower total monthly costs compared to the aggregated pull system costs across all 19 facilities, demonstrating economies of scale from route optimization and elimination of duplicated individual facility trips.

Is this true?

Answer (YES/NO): NO